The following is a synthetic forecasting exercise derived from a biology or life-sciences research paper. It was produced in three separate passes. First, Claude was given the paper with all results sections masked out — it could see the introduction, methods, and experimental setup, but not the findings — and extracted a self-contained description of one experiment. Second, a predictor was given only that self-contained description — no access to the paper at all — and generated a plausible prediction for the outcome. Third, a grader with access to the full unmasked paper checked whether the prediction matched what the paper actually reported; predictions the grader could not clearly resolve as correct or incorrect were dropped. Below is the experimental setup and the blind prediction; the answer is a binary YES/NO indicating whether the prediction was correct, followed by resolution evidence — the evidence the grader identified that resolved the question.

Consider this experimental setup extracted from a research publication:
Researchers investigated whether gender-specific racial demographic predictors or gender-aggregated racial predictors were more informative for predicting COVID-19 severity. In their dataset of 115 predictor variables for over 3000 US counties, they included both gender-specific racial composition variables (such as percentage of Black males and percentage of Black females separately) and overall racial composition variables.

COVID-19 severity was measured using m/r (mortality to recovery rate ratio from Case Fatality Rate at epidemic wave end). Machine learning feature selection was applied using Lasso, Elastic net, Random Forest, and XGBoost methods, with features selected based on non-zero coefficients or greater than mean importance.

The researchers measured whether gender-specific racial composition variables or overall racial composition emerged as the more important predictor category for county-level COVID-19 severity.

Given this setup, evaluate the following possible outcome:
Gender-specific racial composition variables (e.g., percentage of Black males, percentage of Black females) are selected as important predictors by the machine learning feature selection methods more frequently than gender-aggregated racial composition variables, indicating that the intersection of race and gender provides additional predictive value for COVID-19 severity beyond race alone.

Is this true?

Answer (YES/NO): NO